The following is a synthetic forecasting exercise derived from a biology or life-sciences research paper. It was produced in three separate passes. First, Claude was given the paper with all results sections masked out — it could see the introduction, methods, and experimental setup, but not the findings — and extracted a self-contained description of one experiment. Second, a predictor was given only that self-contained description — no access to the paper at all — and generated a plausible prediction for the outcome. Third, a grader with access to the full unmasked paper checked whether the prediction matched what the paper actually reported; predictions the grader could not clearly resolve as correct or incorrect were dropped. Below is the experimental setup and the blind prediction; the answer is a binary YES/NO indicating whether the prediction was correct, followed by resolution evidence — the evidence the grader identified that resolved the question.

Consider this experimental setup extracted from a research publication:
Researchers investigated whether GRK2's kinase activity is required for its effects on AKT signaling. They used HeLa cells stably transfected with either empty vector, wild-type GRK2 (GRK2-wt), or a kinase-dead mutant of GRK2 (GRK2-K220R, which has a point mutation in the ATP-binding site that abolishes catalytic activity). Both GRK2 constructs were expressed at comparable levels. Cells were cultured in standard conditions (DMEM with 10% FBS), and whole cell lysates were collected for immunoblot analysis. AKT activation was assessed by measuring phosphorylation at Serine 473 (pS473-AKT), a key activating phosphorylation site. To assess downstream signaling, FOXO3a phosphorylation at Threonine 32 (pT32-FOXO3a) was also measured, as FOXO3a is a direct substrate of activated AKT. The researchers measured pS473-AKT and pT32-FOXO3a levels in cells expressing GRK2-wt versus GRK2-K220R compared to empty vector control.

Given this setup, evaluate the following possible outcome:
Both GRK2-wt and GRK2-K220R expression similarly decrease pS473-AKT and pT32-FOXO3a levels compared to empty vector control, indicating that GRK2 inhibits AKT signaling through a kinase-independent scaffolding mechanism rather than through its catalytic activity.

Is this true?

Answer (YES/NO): NO